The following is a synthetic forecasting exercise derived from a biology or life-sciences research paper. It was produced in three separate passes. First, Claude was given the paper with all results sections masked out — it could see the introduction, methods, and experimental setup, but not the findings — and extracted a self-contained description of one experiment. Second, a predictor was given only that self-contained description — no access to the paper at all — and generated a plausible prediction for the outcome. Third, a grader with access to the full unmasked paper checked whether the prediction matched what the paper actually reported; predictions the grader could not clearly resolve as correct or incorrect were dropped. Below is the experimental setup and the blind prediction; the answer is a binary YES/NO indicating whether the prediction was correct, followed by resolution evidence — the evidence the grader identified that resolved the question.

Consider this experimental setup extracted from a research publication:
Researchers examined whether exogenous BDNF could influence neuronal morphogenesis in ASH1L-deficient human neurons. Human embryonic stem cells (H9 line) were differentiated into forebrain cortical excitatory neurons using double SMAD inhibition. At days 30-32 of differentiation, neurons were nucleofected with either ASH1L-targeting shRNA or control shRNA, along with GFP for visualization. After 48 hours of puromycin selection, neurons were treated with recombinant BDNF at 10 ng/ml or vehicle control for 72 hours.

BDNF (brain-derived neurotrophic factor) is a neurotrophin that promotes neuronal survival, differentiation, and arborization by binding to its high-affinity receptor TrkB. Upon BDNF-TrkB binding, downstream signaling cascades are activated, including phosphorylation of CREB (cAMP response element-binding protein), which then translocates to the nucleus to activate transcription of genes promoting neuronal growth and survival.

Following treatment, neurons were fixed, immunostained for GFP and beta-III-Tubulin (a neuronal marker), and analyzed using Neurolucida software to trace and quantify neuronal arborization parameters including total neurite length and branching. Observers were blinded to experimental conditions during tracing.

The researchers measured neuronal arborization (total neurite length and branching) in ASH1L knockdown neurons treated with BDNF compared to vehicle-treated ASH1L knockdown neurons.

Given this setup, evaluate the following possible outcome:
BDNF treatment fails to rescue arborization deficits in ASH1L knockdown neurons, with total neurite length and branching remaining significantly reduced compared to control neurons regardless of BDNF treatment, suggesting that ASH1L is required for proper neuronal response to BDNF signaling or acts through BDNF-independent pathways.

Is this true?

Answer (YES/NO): YES